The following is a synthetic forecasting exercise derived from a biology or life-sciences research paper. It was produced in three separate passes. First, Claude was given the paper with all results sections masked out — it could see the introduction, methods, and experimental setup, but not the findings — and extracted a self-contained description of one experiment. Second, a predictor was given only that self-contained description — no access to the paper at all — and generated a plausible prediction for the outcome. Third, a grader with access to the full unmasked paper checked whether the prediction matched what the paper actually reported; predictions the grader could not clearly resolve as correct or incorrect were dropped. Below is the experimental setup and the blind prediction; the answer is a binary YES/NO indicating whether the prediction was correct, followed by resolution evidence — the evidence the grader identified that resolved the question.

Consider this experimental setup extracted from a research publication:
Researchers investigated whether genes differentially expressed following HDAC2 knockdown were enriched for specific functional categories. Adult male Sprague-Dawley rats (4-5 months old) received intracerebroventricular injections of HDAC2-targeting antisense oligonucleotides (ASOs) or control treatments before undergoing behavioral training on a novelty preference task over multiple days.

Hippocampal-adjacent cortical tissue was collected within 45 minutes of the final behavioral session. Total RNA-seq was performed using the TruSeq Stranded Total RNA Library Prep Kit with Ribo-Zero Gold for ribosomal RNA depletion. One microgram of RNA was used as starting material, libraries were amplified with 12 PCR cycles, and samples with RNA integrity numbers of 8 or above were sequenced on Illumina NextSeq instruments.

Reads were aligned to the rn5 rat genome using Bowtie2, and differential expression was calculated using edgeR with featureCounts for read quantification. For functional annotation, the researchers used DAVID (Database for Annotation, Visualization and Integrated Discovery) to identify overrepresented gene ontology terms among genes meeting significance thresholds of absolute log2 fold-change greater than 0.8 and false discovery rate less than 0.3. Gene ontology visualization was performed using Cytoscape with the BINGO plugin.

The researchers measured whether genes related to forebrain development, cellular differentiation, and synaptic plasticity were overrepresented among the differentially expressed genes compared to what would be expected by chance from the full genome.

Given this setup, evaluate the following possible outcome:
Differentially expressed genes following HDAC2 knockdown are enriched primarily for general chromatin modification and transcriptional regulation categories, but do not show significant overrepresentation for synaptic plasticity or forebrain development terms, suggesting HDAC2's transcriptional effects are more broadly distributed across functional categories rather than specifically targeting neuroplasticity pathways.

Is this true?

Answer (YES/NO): NO